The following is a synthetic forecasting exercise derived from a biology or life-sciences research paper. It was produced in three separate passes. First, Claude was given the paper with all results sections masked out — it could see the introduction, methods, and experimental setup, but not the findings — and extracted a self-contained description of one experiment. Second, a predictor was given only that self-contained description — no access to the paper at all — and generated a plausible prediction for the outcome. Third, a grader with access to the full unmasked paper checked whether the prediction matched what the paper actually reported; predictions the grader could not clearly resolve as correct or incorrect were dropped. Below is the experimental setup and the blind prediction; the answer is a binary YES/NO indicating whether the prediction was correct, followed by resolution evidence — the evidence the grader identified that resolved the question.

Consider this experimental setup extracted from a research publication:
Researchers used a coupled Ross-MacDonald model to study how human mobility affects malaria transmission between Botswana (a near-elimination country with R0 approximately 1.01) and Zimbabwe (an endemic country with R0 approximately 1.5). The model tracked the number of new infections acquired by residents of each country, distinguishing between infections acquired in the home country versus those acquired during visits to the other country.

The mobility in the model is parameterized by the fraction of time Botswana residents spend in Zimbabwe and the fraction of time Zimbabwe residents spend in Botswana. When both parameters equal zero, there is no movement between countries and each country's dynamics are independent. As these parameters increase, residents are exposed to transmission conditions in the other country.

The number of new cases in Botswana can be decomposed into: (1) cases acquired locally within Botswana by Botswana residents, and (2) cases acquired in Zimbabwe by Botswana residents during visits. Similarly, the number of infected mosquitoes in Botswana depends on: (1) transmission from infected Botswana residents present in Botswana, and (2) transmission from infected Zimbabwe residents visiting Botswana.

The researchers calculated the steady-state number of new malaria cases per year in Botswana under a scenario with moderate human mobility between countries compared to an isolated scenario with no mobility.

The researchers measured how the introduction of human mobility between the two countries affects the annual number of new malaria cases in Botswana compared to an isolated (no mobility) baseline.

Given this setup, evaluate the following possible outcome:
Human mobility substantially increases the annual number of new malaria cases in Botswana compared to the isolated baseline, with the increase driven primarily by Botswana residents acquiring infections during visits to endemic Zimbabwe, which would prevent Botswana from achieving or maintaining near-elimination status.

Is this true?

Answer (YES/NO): NO